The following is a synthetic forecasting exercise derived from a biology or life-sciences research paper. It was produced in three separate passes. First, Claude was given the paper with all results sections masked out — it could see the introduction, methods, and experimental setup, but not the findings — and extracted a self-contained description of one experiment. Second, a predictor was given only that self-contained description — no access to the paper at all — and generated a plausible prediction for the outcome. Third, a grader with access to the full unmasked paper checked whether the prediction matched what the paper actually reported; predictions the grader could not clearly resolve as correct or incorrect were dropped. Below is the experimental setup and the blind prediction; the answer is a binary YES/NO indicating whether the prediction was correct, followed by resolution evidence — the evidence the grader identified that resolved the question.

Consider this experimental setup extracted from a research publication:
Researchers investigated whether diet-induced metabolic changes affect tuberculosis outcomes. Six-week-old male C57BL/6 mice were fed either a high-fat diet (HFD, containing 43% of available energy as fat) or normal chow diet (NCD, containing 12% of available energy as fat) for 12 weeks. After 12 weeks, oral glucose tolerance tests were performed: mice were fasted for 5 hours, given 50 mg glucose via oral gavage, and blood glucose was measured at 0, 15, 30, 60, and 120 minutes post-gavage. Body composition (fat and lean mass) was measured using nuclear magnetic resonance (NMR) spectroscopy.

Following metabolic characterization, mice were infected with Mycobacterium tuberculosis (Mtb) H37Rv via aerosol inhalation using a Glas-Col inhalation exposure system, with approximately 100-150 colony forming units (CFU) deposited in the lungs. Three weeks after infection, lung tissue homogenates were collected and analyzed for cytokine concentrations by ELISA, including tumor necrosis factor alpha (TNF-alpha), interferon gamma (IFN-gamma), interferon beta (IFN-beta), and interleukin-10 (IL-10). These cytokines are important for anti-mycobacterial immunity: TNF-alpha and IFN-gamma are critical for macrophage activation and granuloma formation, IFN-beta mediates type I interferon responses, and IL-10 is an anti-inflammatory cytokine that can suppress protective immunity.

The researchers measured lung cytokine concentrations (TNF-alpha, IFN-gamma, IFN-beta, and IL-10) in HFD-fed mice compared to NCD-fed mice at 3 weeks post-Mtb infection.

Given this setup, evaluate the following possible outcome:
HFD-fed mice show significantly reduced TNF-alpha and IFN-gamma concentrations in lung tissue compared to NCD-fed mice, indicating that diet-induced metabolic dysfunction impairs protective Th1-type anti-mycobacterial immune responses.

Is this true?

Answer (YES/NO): YES